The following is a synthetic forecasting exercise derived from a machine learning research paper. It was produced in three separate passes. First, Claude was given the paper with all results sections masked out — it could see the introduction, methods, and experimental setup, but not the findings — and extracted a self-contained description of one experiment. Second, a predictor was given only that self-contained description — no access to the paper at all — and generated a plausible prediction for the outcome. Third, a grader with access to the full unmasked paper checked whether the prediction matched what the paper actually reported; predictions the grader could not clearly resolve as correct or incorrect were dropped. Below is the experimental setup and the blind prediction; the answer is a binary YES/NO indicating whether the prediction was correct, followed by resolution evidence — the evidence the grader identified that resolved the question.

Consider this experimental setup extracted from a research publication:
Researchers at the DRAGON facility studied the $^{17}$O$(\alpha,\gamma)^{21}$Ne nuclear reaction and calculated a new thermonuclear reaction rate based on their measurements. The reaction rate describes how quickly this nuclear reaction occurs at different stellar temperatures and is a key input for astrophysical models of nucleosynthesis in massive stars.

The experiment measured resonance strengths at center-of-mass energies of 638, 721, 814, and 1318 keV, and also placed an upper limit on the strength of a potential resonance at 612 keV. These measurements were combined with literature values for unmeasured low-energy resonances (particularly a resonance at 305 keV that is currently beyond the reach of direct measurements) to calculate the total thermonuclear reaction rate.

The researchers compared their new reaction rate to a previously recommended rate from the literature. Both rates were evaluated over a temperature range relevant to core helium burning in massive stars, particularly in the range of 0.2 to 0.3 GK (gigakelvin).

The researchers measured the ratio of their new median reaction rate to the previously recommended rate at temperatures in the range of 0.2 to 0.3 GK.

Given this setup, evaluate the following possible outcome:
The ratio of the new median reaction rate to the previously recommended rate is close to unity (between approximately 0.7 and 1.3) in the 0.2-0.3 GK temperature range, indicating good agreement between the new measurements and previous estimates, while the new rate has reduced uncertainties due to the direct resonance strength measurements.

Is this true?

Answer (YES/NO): NO